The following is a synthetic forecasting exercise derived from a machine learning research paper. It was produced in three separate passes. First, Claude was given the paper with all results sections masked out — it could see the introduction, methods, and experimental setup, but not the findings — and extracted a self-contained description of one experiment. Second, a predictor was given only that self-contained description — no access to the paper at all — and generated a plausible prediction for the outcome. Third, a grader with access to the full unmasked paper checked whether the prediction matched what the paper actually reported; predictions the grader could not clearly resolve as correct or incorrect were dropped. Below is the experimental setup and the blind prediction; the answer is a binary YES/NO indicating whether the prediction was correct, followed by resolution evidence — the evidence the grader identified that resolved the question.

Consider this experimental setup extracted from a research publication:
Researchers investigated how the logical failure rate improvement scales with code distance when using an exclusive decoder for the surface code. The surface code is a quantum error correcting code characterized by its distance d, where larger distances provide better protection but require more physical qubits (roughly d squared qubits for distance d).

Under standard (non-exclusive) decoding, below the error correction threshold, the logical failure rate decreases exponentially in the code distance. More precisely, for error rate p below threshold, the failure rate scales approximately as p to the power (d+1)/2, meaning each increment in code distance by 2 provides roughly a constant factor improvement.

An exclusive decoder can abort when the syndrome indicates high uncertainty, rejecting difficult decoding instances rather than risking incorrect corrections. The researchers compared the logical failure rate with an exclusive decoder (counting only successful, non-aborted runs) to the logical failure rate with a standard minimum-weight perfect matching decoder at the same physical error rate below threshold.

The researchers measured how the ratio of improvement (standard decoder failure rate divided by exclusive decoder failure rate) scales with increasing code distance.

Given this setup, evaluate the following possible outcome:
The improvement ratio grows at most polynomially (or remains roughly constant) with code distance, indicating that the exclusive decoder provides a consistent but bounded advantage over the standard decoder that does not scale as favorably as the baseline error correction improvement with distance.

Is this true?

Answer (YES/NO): NO